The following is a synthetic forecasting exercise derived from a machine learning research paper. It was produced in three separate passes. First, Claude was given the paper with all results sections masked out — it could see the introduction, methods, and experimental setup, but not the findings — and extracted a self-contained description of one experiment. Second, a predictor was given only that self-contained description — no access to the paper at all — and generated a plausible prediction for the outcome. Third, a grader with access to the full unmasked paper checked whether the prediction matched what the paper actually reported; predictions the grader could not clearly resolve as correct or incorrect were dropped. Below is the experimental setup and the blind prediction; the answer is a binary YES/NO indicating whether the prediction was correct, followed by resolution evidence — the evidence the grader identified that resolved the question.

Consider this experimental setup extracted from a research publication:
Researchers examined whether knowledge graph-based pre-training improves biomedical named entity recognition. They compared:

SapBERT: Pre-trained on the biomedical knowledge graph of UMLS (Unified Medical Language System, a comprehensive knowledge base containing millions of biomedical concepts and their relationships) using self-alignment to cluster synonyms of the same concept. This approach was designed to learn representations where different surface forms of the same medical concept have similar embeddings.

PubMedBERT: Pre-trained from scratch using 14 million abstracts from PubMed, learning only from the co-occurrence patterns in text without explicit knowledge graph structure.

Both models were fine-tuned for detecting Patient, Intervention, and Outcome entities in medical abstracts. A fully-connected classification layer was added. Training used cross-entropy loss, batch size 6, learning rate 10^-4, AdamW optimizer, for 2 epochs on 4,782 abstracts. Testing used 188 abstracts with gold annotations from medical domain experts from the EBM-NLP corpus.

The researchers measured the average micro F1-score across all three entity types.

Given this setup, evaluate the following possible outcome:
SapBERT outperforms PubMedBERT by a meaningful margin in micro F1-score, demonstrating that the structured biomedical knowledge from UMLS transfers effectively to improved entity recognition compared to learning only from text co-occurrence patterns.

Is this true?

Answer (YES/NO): NO